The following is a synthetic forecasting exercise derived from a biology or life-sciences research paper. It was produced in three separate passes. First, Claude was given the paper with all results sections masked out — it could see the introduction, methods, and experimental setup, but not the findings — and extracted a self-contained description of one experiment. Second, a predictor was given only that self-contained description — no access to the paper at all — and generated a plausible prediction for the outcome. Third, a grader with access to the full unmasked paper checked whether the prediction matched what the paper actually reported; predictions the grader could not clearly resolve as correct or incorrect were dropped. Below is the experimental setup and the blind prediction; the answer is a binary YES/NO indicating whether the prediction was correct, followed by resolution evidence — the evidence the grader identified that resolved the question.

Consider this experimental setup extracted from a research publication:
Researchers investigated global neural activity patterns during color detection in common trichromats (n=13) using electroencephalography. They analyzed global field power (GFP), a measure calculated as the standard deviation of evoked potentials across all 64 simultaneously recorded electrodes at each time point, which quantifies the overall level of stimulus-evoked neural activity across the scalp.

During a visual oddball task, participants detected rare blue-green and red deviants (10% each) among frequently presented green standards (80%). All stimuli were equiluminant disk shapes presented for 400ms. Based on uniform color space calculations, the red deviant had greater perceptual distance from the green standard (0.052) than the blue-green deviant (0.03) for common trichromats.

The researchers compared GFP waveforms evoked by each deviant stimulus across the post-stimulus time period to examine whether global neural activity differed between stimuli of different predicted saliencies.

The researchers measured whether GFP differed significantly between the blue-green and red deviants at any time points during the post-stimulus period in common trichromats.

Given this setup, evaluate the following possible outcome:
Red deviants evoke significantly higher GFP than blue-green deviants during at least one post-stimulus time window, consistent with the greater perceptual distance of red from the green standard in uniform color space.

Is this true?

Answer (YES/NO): YES